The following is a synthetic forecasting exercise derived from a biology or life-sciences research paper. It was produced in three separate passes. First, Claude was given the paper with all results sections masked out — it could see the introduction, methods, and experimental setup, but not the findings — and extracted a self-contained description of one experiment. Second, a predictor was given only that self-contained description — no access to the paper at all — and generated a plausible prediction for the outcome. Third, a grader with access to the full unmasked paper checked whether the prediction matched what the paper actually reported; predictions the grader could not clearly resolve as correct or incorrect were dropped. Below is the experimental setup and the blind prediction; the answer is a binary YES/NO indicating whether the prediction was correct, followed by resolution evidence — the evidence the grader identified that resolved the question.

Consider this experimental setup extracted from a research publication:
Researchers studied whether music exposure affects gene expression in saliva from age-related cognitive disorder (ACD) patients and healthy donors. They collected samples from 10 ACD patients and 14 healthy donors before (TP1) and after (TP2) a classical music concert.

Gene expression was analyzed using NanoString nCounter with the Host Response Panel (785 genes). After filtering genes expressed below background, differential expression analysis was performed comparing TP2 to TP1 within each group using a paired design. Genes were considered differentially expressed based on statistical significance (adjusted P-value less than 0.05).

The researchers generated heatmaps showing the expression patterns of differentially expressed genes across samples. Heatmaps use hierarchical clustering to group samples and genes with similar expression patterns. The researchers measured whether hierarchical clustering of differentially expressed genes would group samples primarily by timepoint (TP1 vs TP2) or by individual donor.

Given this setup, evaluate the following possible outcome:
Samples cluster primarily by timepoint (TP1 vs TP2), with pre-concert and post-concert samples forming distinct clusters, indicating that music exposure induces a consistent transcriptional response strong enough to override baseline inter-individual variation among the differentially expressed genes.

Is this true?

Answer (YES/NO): YES